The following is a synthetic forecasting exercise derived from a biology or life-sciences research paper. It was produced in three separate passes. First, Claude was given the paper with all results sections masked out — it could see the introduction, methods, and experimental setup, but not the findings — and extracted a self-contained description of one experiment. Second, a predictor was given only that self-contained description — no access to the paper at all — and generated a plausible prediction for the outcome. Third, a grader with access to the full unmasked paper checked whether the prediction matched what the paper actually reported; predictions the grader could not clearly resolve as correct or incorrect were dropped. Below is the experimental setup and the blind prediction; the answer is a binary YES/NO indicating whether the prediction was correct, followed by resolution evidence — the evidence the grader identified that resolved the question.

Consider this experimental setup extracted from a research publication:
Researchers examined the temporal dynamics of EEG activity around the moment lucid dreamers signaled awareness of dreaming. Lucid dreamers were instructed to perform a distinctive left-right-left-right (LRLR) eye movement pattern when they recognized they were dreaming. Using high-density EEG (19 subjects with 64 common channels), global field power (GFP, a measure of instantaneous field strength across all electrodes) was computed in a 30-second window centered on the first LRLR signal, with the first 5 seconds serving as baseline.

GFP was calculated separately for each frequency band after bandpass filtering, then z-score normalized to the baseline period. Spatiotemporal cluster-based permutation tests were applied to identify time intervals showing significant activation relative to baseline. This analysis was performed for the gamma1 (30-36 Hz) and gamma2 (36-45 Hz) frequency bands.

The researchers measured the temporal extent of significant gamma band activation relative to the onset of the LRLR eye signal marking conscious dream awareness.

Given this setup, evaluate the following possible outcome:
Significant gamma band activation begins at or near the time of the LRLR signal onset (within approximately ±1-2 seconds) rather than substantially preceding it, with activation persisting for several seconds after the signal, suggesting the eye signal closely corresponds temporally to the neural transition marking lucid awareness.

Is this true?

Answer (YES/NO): YES